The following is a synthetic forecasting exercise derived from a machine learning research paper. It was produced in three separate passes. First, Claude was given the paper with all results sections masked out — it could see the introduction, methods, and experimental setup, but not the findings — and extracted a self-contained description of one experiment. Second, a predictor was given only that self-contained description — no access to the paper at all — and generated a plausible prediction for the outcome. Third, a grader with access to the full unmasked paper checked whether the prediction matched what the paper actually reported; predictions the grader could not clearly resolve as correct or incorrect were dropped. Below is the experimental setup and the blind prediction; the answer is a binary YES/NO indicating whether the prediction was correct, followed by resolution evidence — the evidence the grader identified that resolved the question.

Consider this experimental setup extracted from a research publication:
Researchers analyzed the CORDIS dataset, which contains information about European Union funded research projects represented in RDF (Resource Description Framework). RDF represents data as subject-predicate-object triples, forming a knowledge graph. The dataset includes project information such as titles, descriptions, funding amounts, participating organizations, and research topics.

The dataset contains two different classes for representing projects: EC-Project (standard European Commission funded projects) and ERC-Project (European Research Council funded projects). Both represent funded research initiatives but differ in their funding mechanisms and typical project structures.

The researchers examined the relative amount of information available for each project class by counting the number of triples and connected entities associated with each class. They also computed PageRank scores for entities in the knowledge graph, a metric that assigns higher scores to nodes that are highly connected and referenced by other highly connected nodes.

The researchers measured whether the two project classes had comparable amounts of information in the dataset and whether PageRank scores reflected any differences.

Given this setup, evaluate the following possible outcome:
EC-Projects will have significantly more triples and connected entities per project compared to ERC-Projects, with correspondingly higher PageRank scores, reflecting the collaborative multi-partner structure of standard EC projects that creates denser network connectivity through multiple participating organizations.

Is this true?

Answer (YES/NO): NO